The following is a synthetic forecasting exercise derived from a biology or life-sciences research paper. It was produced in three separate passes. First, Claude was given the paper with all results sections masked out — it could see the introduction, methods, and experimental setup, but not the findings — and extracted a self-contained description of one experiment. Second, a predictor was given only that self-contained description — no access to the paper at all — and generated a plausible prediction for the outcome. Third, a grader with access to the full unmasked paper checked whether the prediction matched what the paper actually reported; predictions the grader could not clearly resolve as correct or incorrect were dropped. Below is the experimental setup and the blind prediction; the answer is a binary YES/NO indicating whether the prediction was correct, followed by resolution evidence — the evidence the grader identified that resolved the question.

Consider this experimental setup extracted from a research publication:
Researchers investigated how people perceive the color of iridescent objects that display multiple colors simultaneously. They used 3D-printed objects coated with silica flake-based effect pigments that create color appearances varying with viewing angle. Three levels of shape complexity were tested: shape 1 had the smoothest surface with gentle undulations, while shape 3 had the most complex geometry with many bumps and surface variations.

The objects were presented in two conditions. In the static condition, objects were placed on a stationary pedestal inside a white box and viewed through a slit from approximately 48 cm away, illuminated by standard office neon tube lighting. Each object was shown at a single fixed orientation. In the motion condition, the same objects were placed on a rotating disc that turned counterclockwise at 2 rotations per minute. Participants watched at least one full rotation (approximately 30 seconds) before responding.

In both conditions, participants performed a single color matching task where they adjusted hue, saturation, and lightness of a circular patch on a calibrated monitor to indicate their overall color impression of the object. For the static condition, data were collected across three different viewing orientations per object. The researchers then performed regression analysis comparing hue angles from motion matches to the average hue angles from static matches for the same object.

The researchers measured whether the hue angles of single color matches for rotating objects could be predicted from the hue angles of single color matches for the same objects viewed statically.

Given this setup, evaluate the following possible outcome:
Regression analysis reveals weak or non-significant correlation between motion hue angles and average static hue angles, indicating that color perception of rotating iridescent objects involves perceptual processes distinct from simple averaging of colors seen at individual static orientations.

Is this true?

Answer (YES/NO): YES